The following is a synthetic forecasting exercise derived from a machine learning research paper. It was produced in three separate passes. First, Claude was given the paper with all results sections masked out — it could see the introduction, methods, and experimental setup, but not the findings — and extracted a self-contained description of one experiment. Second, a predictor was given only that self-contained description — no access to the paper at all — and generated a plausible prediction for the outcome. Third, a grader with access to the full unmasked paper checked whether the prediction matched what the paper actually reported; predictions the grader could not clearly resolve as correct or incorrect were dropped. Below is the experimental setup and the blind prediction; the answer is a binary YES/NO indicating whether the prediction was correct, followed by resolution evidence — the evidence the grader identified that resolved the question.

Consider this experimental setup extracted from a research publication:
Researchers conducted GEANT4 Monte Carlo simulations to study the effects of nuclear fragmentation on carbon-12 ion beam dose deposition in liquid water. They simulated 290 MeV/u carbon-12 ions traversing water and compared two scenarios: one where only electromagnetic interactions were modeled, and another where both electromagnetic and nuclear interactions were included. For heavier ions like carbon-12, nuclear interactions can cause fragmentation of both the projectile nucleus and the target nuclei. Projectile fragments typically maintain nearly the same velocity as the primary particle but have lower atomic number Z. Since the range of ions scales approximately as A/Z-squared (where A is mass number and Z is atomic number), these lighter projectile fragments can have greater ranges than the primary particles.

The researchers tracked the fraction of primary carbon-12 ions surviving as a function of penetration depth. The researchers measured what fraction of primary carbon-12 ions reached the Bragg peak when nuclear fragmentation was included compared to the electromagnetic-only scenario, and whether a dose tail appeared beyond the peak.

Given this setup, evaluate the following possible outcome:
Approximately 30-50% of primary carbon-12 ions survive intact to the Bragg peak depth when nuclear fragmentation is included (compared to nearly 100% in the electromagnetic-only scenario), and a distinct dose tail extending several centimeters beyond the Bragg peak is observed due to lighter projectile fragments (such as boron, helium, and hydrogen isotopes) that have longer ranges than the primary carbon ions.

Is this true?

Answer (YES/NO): YES